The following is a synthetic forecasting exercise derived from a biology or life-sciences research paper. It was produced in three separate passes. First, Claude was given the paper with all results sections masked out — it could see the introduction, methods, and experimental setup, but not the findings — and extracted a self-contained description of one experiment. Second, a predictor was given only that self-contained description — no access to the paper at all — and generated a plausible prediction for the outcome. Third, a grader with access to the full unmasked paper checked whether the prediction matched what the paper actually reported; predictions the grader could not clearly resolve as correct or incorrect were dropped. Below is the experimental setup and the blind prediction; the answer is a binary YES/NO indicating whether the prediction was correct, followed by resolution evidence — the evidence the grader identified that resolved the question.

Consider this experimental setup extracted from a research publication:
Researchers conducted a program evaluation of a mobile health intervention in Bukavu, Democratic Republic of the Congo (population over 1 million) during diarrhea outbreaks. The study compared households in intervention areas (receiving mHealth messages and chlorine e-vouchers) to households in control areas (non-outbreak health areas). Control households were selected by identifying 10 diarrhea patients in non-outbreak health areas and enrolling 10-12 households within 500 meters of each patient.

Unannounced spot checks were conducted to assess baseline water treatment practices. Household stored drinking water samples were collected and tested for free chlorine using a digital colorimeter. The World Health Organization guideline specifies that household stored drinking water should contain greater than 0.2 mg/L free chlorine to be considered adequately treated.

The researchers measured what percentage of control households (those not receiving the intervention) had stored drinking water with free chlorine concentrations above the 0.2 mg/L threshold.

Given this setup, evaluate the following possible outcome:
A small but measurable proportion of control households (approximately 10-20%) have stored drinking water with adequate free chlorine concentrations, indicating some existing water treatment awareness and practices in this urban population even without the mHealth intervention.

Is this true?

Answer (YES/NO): YES